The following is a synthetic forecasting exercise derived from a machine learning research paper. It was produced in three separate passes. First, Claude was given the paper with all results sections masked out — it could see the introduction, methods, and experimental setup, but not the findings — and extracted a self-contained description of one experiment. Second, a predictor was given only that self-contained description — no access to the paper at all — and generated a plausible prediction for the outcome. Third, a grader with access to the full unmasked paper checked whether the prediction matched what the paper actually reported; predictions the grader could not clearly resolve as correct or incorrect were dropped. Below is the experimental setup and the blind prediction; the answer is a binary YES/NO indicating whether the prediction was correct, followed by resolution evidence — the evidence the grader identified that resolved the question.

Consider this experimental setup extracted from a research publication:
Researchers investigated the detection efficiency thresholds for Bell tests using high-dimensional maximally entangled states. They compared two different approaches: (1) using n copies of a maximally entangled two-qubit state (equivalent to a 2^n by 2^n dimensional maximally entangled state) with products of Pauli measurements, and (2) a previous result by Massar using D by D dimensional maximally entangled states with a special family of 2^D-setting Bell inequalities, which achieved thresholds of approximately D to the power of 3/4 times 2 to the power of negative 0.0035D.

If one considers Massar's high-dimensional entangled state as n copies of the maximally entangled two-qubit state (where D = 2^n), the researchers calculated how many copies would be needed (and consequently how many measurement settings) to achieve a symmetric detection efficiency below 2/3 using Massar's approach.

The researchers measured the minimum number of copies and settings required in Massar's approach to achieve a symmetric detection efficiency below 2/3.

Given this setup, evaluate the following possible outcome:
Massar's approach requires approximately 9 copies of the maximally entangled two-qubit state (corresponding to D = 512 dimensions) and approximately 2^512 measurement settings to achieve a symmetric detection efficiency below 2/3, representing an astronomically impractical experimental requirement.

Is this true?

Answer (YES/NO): NO